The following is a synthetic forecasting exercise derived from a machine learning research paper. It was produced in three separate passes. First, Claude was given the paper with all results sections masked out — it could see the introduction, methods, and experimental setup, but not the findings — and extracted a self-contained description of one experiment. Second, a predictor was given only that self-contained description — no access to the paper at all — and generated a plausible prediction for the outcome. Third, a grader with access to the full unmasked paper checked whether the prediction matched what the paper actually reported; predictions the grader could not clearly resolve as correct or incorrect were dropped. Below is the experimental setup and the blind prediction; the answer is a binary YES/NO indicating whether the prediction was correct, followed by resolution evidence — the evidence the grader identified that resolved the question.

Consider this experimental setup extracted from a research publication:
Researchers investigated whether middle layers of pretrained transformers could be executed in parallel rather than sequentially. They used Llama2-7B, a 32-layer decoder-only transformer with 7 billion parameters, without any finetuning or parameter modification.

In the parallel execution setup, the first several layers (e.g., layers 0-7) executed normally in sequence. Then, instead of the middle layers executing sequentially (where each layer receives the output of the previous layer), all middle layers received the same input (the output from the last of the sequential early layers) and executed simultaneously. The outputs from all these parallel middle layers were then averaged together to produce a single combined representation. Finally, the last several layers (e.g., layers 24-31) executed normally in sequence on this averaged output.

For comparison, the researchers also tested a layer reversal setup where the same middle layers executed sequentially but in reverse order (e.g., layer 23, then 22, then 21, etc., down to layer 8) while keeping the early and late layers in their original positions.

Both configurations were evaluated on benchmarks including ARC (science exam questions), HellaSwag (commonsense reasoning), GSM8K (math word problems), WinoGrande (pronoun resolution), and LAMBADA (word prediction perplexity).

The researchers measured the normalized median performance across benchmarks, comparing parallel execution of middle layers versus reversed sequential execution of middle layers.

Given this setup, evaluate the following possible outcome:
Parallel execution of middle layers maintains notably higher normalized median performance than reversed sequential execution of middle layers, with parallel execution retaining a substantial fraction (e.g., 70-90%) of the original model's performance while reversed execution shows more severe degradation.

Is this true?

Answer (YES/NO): NO